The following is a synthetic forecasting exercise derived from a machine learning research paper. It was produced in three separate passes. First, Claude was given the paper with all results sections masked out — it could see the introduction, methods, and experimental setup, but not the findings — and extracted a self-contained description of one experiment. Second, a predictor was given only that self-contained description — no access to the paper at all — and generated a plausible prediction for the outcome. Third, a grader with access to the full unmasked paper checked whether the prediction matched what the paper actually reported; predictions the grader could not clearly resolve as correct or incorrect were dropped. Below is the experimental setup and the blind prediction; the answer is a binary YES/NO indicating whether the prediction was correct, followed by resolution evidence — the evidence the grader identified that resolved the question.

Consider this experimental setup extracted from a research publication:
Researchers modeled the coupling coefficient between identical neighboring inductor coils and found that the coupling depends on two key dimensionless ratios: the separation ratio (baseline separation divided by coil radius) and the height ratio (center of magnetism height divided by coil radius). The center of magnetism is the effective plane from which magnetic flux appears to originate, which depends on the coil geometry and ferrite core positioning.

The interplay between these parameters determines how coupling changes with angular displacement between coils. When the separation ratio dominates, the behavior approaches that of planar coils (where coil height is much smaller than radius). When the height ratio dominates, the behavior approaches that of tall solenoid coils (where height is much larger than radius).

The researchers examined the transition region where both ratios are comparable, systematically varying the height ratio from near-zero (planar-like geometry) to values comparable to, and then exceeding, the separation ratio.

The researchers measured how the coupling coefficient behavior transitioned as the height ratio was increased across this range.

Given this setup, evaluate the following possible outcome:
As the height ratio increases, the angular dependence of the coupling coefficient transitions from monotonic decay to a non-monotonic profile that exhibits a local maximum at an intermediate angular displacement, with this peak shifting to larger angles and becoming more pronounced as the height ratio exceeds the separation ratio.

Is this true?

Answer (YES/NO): NO